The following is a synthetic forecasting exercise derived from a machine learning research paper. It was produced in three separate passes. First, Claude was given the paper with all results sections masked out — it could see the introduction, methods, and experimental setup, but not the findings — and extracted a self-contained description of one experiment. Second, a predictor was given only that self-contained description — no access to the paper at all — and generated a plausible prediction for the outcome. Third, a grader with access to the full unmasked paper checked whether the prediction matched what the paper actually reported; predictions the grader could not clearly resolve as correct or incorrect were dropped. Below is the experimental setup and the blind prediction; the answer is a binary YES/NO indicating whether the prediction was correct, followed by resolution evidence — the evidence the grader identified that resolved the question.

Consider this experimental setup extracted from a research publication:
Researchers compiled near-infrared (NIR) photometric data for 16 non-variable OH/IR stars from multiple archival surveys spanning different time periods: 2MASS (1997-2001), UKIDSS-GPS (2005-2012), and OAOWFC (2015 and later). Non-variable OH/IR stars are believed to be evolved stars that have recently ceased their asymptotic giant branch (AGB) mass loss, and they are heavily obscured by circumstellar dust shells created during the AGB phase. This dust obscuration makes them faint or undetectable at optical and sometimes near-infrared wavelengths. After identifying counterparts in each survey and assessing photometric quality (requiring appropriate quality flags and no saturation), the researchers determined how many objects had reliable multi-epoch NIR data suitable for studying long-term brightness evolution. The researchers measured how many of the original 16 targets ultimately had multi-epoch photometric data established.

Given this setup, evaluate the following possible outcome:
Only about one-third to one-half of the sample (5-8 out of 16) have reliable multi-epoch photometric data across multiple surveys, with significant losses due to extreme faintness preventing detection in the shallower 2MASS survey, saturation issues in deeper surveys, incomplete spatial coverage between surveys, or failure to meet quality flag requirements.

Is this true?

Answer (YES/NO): YES